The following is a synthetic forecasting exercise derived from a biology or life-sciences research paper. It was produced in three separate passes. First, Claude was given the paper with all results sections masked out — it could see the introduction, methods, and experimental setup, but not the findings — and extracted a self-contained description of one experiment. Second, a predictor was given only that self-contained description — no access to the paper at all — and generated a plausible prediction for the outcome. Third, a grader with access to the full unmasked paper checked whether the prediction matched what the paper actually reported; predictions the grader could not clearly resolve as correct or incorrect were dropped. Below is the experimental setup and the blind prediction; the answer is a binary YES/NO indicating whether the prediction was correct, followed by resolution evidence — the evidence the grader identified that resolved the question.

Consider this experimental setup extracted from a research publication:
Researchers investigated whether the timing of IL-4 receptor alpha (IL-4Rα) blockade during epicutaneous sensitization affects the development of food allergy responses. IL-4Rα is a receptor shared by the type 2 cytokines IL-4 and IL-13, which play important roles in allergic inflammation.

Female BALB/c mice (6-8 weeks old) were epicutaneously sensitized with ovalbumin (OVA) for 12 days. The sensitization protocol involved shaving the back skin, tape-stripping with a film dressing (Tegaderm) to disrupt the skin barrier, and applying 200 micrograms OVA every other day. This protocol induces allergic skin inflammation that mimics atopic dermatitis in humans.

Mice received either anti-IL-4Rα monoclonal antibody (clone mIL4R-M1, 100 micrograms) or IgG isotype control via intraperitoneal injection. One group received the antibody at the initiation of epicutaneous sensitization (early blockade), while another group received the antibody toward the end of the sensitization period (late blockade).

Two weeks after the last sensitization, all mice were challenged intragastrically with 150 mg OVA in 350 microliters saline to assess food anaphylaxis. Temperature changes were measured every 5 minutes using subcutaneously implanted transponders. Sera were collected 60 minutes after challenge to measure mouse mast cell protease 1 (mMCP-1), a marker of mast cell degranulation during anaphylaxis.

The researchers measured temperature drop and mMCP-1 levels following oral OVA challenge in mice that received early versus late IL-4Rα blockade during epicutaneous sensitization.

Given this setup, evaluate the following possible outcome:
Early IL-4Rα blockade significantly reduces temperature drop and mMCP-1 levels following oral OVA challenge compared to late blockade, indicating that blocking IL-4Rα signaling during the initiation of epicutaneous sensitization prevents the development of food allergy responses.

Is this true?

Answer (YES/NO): YES